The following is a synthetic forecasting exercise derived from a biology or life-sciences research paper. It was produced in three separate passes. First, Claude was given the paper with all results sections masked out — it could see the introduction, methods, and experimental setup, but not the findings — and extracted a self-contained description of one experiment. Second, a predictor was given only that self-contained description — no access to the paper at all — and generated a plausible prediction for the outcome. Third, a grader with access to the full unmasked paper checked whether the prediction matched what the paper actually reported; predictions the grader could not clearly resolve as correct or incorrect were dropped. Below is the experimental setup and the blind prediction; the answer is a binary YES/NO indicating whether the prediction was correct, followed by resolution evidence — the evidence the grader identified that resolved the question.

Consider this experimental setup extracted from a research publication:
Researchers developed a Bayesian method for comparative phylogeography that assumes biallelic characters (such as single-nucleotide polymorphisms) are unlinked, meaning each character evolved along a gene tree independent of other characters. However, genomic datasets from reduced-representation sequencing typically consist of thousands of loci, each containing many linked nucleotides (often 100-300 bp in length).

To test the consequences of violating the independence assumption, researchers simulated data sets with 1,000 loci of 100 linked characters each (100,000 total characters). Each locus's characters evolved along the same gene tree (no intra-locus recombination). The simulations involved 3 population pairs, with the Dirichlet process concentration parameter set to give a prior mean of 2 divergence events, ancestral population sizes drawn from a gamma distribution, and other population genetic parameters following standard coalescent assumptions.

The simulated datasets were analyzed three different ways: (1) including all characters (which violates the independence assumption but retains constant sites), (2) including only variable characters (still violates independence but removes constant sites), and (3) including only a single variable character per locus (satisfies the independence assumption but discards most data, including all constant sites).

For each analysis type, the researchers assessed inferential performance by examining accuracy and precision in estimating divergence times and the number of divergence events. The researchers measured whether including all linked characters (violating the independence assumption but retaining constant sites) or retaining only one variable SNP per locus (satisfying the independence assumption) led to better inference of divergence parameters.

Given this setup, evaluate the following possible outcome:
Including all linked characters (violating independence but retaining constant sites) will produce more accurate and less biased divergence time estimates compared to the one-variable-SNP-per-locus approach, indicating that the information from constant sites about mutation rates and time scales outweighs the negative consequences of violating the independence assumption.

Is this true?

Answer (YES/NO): YES